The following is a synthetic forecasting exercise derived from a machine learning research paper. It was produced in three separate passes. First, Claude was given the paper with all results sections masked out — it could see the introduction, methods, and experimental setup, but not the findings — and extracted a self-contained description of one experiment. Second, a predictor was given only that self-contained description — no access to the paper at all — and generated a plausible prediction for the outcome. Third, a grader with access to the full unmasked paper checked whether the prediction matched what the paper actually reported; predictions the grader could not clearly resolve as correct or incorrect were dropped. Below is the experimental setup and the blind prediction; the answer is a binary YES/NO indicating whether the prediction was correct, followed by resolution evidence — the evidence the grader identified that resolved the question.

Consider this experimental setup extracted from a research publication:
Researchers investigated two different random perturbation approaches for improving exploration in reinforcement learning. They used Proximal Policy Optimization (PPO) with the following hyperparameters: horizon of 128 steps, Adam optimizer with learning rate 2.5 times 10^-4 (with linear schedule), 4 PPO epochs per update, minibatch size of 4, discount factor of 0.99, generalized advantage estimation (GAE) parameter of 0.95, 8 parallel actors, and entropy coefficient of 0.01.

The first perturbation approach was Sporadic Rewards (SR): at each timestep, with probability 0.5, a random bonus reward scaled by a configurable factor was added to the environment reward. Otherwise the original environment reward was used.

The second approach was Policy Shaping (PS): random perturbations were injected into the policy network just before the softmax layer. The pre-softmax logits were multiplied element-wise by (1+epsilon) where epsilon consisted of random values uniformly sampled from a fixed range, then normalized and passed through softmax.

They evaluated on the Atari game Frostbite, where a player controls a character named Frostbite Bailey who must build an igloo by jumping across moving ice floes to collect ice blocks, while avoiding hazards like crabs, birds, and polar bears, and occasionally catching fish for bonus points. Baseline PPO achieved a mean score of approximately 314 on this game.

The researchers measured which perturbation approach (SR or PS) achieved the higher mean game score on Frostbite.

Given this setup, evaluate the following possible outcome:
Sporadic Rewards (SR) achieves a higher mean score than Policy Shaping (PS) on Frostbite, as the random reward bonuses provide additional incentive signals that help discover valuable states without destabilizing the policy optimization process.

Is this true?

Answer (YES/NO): NO